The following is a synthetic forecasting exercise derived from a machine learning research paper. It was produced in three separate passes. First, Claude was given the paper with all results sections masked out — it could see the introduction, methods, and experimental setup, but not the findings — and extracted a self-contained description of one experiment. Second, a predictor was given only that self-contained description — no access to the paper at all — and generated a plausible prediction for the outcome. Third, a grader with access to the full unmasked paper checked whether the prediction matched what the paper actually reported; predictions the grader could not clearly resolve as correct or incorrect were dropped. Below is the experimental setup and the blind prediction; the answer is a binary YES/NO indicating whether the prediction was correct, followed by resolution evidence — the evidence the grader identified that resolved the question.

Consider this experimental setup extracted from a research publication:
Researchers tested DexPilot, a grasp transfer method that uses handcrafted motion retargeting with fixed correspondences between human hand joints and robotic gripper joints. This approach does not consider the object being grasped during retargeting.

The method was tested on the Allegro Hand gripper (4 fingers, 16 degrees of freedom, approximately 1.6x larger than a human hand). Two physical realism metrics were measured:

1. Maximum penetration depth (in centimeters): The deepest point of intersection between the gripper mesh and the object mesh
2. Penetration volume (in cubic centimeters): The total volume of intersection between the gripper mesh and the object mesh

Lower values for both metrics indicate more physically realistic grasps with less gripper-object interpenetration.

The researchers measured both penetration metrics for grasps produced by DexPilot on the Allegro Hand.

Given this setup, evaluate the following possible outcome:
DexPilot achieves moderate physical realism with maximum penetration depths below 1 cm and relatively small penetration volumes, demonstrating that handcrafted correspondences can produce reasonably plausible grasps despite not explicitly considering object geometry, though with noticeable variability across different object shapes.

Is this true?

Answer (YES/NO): NO